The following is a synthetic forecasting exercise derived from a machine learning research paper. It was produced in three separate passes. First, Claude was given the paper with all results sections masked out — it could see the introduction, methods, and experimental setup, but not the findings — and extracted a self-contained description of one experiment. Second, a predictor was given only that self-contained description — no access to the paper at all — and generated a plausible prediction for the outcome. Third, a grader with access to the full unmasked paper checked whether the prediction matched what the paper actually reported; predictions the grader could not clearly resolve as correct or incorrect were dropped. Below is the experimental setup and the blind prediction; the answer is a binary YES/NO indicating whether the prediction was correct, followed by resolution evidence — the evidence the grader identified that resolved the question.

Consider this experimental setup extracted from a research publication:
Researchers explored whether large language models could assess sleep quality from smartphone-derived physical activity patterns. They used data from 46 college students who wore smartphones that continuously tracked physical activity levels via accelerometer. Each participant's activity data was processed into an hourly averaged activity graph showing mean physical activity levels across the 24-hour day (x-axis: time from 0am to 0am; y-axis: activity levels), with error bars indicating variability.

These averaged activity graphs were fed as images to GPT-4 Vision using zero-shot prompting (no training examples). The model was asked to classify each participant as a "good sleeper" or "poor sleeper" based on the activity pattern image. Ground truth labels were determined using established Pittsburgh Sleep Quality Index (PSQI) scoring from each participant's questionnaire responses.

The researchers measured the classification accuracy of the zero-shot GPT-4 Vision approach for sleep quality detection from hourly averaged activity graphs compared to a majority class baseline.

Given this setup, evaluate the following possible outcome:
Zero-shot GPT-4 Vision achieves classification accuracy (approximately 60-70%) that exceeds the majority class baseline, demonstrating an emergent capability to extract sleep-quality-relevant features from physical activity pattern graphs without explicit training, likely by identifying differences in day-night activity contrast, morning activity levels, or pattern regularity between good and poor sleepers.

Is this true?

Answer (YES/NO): NO